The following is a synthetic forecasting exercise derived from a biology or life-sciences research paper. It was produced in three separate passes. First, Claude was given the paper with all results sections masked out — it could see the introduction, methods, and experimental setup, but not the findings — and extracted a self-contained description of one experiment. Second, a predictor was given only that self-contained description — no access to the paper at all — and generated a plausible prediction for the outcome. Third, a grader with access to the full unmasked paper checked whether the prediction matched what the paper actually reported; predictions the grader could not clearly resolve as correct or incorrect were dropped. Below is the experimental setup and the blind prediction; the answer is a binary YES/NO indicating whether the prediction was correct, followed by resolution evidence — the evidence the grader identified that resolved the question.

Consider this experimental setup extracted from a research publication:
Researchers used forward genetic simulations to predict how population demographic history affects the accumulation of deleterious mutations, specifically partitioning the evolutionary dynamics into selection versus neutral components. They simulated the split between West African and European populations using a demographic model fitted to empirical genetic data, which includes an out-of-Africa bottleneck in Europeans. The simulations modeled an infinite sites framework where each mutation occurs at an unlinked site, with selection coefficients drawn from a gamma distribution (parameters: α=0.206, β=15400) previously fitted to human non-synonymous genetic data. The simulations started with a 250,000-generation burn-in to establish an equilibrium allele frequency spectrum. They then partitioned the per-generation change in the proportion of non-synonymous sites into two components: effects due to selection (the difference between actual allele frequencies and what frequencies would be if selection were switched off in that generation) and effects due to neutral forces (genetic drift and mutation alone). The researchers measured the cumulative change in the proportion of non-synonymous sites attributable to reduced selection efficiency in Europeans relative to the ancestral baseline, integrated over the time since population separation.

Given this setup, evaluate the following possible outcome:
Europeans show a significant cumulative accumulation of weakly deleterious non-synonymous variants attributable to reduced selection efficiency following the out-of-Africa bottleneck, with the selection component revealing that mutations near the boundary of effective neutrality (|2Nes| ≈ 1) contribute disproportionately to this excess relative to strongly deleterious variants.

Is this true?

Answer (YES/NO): NO